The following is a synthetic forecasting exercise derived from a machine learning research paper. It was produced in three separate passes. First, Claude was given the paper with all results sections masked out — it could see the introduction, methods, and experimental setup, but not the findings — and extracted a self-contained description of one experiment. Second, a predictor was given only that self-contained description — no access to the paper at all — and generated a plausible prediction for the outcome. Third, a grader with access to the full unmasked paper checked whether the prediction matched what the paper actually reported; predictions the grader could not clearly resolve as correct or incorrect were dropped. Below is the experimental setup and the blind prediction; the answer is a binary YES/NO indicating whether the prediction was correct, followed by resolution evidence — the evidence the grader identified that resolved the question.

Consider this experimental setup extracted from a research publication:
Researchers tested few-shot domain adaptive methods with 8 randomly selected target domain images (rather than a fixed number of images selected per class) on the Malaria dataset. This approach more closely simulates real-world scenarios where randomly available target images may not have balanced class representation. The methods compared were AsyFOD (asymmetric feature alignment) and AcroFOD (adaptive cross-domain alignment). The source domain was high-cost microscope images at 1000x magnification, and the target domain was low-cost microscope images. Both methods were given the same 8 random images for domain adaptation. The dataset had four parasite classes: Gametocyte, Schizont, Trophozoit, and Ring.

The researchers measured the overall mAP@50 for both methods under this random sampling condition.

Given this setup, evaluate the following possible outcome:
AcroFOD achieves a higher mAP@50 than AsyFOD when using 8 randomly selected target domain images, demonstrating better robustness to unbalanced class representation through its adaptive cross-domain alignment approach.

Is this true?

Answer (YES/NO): YES